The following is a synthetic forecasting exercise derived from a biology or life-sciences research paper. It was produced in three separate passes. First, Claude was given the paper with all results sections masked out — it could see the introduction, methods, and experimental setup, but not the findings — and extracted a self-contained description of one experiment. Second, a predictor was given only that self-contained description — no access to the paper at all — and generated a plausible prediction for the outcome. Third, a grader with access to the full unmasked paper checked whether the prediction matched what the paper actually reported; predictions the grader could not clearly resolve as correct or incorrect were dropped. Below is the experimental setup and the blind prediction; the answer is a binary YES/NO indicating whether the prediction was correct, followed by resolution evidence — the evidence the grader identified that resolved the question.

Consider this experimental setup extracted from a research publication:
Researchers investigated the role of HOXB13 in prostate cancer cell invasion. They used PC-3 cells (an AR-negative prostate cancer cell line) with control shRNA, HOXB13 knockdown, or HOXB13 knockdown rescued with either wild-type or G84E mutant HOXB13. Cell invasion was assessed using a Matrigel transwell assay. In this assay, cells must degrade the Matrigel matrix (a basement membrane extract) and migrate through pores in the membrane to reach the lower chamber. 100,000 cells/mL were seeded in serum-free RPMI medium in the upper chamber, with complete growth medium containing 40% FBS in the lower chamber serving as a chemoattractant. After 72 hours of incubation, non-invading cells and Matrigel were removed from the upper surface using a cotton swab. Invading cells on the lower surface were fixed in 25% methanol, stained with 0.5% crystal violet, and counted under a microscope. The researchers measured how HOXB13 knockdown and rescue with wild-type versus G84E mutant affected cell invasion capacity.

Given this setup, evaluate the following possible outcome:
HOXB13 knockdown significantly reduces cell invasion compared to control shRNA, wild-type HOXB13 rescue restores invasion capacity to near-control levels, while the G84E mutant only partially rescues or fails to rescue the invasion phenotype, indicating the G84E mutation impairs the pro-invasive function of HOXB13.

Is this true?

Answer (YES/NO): NO